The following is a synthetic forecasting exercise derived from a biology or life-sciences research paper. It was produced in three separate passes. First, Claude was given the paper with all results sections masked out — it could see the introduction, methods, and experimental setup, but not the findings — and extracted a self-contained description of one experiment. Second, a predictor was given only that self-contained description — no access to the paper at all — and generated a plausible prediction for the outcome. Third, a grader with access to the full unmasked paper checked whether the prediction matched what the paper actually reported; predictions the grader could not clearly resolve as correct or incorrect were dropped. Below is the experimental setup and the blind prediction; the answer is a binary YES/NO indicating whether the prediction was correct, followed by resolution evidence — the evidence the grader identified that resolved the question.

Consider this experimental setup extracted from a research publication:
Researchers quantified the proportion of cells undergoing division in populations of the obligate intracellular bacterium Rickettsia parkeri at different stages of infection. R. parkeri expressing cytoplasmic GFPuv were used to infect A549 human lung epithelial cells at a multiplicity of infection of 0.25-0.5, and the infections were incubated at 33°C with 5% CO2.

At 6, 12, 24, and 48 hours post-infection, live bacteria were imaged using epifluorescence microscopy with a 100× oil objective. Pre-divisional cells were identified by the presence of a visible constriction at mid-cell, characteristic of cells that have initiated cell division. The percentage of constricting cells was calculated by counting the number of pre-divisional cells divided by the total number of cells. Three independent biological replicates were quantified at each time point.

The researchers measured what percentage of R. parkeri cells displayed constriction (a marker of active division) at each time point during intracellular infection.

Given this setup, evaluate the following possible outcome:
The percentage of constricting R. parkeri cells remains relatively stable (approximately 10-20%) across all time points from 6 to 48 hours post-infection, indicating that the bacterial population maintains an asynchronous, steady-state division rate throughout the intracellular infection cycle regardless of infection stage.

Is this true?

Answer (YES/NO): NO